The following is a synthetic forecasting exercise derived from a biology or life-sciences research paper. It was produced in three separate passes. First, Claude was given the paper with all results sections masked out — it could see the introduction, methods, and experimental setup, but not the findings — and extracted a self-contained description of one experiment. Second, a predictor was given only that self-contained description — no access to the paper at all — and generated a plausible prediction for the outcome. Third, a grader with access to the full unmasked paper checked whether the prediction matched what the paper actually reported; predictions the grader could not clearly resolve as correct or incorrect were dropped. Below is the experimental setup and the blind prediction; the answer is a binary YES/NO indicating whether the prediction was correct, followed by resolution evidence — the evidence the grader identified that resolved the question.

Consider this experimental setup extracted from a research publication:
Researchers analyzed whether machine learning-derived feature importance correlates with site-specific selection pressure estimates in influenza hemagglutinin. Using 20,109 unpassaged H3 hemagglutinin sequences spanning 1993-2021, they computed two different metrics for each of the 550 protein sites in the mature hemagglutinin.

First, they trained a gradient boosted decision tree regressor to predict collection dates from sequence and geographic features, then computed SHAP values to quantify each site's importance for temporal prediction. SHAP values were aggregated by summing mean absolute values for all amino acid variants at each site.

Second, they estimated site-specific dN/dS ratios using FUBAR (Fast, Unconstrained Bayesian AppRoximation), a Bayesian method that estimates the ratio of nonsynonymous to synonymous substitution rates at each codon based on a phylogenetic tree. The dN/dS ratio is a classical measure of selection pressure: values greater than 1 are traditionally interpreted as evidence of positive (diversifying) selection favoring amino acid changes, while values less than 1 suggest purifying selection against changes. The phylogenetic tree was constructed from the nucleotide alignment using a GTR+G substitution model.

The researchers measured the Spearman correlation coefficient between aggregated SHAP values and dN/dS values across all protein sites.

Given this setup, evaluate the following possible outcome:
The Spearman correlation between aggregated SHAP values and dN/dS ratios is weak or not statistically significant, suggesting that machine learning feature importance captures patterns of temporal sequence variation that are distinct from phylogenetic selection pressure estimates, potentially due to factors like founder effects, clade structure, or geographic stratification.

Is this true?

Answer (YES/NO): NO